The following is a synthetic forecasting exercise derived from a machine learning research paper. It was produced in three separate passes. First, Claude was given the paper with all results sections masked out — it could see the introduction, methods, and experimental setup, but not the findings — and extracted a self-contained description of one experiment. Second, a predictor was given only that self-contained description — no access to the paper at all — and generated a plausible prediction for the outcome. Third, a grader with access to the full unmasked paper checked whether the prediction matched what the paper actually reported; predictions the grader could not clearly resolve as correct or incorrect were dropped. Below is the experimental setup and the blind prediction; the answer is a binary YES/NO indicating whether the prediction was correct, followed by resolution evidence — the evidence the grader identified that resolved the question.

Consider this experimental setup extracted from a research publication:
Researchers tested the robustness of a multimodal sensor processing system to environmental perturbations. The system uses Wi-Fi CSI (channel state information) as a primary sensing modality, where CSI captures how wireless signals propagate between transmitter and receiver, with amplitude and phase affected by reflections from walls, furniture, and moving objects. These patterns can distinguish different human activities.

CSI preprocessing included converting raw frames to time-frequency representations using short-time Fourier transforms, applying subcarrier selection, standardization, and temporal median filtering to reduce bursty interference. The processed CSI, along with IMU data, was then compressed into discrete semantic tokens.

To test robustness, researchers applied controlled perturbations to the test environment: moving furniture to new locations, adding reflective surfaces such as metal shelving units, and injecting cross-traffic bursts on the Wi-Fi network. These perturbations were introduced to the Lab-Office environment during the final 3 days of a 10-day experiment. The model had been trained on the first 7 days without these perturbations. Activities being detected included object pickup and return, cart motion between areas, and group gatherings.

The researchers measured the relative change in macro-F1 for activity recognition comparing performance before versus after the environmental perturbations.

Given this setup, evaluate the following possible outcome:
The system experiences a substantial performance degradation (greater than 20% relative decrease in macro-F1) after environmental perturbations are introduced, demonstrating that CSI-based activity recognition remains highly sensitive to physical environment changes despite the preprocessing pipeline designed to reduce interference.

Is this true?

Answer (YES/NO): NO